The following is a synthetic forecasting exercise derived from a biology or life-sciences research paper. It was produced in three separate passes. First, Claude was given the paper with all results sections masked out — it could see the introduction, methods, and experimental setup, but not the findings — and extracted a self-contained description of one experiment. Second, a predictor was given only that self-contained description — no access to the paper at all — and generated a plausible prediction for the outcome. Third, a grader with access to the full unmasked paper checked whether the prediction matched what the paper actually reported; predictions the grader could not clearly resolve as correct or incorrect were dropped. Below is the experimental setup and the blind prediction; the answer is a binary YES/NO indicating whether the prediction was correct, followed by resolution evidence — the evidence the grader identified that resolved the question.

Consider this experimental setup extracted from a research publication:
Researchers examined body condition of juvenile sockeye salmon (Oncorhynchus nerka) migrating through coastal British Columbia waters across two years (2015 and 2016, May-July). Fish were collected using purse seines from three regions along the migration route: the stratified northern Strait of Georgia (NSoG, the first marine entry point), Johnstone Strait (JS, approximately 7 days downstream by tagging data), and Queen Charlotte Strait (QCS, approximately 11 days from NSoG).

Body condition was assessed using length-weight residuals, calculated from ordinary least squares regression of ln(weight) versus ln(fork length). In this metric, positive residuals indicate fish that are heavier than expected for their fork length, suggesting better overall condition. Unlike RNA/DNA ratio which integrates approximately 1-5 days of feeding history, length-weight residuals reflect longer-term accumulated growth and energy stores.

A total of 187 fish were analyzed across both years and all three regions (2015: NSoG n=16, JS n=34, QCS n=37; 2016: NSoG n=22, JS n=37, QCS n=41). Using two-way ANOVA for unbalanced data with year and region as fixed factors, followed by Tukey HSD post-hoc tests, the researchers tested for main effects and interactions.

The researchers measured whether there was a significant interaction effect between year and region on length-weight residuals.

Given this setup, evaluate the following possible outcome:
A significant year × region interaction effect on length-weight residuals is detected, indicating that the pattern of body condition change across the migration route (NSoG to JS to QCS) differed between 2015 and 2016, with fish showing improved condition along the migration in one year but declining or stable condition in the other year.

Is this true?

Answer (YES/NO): NO